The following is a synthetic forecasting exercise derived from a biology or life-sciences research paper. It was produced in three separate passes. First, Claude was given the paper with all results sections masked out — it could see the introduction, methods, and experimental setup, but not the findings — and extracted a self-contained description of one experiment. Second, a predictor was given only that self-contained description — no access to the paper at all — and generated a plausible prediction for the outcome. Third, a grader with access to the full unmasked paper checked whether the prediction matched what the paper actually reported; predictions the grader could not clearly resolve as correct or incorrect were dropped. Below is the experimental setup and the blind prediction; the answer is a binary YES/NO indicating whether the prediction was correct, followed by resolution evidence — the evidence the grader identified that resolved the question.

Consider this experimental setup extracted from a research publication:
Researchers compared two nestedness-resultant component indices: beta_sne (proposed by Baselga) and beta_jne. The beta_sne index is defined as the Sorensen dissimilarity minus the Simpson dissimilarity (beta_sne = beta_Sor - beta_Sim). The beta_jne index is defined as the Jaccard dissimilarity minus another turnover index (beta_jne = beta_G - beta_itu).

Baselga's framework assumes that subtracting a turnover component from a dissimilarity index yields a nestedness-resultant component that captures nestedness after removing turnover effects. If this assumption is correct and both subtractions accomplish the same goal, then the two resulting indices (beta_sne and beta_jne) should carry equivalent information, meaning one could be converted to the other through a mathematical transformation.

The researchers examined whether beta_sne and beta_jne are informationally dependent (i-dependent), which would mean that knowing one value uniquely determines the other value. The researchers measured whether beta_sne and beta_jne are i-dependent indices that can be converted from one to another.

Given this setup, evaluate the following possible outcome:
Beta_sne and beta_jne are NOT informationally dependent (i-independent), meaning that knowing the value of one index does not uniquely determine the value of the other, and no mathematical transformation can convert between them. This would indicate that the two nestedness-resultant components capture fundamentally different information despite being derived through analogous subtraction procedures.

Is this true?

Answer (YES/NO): YES